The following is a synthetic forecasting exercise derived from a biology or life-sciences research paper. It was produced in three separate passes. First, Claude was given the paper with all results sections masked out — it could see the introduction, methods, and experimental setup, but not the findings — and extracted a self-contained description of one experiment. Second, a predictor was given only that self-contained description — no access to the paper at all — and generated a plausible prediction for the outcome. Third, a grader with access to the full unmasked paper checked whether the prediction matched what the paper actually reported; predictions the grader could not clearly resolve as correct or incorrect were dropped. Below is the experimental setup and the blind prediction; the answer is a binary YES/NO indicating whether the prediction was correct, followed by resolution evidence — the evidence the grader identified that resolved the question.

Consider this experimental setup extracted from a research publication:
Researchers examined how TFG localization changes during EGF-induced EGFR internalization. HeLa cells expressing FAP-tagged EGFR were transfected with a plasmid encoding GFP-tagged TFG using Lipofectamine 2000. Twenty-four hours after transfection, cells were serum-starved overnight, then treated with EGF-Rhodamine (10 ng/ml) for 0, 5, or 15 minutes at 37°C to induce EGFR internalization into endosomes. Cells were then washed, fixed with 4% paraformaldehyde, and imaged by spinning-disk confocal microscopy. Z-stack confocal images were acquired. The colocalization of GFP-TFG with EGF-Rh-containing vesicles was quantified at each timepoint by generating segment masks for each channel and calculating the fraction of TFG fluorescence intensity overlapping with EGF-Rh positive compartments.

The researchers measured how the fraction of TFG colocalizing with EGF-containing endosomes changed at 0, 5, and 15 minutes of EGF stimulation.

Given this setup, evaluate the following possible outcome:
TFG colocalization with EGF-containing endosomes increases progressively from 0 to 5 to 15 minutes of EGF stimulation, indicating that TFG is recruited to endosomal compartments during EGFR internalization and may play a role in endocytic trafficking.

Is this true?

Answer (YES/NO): YES